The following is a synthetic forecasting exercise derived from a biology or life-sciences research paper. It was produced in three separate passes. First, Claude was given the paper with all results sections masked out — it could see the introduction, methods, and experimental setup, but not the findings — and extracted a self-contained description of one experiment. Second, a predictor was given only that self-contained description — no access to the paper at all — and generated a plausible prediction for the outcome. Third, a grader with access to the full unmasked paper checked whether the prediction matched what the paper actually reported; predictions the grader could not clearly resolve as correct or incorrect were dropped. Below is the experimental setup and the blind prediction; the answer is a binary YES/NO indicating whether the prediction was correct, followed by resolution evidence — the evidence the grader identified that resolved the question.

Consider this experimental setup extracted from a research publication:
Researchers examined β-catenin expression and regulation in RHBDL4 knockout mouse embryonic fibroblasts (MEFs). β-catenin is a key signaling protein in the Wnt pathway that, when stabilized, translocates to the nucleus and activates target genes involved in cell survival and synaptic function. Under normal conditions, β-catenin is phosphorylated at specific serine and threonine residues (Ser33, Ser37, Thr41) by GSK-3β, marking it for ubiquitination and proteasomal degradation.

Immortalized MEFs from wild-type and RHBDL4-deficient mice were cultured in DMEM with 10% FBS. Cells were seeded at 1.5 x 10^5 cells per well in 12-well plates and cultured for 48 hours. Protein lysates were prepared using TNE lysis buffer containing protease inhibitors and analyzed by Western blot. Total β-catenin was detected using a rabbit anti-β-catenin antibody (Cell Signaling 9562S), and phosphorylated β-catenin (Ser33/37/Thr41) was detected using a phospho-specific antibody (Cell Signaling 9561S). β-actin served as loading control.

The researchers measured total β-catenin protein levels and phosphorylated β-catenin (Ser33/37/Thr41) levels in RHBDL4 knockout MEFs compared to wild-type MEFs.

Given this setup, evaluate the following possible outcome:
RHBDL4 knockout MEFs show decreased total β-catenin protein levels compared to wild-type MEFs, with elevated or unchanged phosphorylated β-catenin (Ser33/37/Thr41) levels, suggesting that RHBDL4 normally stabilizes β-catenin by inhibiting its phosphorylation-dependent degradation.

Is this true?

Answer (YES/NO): NO